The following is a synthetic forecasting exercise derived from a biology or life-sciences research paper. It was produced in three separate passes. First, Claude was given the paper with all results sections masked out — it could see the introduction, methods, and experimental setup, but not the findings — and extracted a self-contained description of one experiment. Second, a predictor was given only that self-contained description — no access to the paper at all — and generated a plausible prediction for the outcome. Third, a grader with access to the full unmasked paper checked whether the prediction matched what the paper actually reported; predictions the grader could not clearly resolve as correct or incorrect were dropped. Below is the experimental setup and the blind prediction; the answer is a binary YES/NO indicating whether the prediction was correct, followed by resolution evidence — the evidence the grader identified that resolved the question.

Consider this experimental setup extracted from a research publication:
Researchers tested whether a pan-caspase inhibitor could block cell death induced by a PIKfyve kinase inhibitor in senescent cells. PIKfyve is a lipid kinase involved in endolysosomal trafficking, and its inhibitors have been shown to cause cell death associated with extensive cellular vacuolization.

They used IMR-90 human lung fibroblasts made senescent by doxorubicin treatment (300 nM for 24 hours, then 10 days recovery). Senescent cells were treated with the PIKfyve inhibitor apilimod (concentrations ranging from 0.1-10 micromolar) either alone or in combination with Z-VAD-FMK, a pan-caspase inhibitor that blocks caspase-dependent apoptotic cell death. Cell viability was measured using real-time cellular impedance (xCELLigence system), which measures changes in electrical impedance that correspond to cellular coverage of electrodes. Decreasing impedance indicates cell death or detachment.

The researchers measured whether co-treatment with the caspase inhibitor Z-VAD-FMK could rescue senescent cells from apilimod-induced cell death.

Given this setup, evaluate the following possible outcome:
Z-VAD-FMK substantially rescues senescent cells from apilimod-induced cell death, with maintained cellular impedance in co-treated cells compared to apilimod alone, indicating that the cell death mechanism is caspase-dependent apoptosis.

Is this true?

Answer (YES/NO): NO